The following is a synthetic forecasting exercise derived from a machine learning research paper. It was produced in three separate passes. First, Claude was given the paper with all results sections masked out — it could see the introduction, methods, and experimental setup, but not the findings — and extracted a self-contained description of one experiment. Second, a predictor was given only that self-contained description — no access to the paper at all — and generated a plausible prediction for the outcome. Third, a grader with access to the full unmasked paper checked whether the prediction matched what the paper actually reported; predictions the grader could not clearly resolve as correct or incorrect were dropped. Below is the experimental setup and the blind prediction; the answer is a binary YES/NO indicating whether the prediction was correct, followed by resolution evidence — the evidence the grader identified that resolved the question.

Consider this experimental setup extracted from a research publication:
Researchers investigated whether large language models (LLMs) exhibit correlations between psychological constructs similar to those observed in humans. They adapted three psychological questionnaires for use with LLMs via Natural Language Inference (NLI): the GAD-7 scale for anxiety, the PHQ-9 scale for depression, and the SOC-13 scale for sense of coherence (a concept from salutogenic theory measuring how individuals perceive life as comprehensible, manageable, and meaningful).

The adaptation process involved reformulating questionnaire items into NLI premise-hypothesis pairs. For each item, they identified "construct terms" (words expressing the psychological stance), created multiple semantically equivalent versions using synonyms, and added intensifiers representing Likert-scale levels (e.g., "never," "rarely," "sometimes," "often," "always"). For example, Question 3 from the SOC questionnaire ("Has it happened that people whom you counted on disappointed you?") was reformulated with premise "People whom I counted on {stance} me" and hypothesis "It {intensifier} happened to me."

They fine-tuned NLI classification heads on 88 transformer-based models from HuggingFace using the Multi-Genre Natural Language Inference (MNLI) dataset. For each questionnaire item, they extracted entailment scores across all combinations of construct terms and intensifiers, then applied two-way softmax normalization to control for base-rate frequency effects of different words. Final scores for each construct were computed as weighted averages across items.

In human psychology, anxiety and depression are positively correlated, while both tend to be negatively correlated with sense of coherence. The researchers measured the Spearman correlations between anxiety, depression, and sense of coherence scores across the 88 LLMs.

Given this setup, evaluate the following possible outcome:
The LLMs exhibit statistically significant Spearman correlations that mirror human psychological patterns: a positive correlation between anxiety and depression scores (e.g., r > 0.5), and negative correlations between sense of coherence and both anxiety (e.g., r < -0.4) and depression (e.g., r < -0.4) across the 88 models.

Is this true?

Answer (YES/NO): YES